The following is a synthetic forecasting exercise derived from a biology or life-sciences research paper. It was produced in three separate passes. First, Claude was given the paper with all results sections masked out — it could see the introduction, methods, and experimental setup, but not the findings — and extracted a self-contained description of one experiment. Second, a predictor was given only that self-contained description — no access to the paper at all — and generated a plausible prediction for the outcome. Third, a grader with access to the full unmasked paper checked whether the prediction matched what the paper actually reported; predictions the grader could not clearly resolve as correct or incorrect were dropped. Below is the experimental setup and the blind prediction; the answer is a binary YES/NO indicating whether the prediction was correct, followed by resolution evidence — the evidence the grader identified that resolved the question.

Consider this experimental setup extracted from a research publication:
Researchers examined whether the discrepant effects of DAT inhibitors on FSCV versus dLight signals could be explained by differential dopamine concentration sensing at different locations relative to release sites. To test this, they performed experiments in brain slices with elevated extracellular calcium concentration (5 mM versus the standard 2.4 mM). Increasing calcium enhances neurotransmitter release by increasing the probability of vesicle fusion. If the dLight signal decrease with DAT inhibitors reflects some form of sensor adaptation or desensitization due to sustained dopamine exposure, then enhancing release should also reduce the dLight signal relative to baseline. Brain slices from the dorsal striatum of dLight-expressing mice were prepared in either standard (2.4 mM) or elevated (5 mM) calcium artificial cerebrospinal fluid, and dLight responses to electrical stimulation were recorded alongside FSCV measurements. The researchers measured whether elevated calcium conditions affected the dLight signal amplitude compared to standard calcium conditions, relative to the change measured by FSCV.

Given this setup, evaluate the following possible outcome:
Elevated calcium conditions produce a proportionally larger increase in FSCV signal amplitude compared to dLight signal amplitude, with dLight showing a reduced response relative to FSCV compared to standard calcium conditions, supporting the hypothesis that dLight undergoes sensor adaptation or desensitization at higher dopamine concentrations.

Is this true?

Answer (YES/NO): NO